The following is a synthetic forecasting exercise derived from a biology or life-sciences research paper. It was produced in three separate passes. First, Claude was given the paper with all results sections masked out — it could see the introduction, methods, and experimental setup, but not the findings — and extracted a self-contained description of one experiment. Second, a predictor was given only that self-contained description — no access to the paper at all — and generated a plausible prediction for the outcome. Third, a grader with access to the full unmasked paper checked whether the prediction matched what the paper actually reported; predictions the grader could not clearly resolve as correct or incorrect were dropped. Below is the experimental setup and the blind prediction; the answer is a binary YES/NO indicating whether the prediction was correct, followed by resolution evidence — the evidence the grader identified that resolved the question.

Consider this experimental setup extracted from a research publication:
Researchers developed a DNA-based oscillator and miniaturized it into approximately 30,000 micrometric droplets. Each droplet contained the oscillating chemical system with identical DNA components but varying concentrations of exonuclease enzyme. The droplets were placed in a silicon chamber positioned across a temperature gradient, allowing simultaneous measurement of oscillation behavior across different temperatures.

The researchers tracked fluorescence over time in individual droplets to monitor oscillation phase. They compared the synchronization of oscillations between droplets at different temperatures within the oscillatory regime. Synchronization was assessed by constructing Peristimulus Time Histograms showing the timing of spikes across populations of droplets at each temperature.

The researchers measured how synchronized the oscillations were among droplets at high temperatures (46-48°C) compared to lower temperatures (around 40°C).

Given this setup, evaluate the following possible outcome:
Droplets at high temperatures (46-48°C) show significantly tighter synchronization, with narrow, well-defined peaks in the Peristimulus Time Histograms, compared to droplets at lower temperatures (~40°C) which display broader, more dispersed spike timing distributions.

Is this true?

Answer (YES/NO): YES